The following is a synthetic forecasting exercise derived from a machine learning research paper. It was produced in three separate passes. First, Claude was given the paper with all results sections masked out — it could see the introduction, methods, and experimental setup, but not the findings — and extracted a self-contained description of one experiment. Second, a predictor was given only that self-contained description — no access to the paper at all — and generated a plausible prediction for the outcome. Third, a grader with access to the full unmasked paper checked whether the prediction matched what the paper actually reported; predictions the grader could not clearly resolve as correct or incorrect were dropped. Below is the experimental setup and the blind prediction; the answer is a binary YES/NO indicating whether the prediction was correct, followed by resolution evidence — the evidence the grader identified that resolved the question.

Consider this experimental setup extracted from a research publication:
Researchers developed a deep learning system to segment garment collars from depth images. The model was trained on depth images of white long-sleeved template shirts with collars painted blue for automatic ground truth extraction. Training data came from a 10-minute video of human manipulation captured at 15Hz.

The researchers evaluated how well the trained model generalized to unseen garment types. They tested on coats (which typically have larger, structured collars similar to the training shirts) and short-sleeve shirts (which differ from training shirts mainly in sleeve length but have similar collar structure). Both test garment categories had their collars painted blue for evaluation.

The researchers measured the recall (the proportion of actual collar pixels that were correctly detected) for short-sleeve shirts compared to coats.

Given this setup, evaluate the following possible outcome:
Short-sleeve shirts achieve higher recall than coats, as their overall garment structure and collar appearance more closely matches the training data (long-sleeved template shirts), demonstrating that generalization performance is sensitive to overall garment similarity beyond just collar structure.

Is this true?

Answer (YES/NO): YES